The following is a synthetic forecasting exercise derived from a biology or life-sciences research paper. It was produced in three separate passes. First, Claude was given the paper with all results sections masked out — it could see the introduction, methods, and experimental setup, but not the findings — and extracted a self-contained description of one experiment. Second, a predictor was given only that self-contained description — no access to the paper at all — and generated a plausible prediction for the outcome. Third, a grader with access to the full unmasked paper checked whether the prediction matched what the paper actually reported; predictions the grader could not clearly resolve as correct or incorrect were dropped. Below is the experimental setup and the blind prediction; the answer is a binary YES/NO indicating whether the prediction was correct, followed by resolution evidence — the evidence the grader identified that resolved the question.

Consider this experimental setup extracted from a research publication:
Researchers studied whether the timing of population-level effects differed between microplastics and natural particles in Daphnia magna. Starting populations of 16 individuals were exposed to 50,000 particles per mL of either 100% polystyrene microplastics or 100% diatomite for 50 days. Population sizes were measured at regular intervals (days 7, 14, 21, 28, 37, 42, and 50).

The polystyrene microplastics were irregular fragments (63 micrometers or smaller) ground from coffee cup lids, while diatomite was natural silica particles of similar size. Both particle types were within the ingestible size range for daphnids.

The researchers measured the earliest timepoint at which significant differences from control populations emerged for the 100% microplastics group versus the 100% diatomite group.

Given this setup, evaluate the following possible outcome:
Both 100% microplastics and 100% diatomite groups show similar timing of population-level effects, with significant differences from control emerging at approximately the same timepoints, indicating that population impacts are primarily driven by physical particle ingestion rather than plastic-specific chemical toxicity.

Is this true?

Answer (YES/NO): NO